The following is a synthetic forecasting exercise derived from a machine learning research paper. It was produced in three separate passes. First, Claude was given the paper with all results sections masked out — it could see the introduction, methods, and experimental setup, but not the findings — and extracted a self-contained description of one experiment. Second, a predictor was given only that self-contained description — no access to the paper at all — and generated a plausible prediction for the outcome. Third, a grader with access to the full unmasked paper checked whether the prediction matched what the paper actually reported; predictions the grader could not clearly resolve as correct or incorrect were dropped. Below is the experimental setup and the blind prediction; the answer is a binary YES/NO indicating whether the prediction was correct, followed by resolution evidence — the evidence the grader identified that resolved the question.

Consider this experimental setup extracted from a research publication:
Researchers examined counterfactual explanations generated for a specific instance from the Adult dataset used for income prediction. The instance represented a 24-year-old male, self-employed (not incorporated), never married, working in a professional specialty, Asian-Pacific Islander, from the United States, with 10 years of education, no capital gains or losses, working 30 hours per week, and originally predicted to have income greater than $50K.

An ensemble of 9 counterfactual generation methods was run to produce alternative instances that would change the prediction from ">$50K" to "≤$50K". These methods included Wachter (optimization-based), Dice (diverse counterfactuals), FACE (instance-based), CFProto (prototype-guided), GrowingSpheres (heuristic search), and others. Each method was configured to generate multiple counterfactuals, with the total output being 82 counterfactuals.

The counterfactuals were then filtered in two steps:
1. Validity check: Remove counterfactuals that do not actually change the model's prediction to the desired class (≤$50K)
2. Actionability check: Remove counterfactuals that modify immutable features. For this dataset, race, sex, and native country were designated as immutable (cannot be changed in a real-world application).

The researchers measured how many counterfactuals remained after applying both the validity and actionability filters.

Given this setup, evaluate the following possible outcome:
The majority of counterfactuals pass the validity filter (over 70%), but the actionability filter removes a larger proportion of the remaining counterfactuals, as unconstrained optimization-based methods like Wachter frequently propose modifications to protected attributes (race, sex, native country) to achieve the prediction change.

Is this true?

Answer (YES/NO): YES